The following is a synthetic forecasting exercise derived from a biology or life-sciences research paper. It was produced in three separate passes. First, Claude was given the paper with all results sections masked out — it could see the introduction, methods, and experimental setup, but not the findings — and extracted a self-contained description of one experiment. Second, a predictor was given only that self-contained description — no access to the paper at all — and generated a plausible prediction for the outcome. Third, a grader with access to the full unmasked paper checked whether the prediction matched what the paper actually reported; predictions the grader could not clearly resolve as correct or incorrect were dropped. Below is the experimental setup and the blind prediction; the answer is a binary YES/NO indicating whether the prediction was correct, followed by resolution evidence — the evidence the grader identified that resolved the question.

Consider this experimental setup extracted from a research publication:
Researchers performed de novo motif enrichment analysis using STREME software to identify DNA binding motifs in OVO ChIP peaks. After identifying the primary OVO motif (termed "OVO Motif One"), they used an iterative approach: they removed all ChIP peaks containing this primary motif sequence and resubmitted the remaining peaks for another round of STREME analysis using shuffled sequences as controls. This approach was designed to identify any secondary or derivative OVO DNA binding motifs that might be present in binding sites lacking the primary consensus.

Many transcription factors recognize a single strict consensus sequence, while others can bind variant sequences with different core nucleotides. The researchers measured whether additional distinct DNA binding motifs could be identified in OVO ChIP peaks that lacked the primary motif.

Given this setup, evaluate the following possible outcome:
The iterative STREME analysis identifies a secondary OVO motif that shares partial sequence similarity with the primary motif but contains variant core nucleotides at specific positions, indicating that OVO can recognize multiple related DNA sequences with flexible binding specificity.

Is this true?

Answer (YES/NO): YES